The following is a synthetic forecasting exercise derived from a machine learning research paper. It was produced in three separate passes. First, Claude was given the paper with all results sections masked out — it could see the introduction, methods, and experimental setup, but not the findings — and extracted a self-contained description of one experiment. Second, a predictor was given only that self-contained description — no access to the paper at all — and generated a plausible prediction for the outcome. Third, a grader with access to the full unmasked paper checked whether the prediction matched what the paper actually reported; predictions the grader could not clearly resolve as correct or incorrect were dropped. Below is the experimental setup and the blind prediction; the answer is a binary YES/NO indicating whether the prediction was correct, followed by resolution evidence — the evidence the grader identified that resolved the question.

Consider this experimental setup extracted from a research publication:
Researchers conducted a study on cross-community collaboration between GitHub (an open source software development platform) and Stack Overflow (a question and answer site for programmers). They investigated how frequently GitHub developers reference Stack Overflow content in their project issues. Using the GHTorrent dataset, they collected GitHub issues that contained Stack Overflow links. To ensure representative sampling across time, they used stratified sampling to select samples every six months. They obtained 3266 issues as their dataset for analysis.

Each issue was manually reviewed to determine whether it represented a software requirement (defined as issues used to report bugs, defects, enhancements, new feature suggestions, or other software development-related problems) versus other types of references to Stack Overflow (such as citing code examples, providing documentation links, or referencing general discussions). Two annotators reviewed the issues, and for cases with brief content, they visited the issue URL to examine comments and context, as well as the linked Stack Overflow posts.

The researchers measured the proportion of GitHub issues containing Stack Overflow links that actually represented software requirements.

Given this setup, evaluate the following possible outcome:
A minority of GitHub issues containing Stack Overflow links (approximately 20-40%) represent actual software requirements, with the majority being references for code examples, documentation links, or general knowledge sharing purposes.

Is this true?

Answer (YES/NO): YES